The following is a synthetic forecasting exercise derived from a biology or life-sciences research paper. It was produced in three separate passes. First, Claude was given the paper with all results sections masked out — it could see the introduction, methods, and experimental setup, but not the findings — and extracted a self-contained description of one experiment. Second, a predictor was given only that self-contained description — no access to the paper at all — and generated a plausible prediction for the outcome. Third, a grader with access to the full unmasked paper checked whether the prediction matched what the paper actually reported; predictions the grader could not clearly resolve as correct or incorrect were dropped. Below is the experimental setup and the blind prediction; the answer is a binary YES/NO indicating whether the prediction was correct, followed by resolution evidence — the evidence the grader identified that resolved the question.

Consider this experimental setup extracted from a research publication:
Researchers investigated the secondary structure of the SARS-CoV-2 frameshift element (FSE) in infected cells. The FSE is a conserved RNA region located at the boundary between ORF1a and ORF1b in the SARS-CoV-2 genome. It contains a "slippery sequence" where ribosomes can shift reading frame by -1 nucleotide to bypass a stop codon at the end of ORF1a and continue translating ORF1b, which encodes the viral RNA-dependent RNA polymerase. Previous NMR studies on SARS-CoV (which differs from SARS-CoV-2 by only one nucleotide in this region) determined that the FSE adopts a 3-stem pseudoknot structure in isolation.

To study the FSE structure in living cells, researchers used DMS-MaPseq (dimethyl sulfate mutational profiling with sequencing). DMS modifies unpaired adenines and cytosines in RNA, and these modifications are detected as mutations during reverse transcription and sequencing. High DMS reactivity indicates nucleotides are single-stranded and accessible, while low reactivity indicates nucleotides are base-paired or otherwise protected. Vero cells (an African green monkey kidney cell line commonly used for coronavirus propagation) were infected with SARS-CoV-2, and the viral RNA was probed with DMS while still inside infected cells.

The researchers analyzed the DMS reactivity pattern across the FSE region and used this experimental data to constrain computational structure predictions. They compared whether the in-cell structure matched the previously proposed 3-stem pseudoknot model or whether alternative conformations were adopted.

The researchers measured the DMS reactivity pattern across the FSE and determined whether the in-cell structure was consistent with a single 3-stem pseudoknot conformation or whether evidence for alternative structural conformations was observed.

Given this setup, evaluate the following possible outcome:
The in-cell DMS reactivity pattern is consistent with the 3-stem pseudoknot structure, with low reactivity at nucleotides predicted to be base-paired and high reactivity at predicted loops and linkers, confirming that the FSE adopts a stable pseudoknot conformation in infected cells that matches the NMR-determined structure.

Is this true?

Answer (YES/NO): NO